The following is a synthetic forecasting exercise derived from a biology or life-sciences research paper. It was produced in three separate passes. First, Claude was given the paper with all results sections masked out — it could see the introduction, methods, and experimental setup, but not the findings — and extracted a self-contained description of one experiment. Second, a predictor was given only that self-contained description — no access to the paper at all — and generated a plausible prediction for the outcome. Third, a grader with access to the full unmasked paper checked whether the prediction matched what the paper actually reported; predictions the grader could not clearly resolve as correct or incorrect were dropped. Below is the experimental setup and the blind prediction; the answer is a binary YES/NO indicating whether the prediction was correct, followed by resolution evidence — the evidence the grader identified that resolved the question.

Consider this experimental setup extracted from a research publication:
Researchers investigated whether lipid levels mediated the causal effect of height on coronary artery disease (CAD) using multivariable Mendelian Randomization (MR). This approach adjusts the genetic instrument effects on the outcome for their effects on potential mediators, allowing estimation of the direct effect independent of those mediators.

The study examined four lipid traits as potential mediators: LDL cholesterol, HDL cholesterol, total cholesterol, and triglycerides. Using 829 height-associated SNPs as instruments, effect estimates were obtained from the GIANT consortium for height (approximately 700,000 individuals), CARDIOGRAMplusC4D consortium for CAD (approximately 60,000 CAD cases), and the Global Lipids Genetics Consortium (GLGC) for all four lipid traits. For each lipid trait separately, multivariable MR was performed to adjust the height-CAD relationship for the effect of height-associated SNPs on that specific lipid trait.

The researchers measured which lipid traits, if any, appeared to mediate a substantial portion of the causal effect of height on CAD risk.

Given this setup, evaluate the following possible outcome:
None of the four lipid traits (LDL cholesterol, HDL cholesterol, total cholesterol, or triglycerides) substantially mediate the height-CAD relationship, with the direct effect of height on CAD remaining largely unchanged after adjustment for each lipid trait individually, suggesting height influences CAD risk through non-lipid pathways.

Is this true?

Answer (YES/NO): YES